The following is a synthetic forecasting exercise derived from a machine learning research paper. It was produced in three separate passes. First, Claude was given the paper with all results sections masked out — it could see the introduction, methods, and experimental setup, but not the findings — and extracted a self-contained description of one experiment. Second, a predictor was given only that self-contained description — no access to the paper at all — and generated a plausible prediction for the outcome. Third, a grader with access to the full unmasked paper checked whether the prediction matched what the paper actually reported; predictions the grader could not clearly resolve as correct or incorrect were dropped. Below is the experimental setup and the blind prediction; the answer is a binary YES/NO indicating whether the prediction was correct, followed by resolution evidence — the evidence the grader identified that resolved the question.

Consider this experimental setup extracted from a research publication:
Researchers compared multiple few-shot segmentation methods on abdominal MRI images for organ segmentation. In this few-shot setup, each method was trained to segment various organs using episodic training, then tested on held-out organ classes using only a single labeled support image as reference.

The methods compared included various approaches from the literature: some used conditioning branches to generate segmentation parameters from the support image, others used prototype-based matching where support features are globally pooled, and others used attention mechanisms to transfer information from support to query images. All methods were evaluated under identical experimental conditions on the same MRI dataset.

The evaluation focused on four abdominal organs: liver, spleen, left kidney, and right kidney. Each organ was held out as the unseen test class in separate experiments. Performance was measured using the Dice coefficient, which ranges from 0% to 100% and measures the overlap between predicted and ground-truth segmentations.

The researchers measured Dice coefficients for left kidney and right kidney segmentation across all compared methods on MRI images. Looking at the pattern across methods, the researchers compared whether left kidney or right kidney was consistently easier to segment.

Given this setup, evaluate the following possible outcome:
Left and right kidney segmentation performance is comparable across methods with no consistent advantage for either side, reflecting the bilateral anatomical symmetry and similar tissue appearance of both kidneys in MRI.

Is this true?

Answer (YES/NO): NO